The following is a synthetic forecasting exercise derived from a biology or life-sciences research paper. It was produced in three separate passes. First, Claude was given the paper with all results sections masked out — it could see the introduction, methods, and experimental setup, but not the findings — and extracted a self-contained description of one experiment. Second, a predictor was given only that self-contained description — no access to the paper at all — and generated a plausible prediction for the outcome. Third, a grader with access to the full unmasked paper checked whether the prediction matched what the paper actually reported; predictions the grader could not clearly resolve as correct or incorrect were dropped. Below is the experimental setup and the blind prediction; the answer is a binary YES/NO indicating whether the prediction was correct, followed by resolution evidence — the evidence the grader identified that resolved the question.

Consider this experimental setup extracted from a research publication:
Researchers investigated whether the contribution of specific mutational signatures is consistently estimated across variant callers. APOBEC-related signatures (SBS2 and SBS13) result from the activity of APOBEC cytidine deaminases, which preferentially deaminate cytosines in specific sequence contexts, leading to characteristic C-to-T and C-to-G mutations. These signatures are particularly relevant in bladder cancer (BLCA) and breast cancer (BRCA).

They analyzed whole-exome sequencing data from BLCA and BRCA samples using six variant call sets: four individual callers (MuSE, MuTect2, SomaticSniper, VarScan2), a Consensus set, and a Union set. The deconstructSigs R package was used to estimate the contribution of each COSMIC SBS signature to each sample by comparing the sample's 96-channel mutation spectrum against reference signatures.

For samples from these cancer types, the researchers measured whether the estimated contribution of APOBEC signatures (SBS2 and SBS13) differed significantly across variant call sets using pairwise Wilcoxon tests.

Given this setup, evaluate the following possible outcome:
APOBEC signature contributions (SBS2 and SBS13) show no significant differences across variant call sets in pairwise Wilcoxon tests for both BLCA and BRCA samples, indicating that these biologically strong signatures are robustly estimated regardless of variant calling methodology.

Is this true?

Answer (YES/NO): NO